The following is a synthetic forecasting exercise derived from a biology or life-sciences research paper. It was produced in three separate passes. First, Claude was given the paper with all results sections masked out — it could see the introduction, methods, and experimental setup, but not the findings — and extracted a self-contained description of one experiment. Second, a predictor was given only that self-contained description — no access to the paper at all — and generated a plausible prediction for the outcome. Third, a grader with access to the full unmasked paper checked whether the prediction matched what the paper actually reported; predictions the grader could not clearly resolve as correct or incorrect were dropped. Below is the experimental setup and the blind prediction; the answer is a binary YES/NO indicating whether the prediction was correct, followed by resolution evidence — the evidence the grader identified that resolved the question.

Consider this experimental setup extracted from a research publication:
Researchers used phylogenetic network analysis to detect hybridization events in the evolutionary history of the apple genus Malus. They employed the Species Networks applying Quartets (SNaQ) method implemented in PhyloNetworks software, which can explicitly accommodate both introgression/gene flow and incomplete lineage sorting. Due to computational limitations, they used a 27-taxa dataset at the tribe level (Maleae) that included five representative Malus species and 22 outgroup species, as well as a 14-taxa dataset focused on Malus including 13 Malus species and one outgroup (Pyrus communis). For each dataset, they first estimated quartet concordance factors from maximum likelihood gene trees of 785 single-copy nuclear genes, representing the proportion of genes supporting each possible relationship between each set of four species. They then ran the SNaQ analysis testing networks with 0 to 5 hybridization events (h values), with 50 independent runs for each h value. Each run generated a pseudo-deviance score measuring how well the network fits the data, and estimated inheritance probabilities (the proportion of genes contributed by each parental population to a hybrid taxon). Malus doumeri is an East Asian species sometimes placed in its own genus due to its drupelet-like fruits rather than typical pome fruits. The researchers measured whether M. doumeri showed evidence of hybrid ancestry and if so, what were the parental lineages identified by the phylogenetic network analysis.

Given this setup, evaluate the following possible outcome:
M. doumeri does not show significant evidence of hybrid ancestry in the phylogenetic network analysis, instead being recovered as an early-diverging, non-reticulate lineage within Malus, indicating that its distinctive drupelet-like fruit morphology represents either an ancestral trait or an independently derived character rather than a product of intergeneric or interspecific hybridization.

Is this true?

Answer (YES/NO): NO